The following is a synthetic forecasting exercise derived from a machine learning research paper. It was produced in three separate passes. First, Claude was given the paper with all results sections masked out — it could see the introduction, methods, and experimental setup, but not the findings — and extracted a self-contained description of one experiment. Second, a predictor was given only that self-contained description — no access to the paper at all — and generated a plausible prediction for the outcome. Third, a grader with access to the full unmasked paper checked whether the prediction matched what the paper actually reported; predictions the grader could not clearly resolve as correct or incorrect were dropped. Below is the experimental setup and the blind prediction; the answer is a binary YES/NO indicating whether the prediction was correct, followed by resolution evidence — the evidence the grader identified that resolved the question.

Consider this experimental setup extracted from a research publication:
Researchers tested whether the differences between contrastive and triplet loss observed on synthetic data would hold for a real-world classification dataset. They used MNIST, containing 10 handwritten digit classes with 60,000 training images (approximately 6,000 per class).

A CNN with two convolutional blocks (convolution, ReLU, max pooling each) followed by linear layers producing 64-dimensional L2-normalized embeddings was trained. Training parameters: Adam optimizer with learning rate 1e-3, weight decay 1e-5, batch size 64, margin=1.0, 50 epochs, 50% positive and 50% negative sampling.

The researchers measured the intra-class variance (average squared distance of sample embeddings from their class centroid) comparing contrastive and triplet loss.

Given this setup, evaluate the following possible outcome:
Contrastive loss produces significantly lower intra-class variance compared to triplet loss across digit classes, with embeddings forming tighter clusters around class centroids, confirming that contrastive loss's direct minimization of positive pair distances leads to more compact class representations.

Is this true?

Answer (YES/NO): YES